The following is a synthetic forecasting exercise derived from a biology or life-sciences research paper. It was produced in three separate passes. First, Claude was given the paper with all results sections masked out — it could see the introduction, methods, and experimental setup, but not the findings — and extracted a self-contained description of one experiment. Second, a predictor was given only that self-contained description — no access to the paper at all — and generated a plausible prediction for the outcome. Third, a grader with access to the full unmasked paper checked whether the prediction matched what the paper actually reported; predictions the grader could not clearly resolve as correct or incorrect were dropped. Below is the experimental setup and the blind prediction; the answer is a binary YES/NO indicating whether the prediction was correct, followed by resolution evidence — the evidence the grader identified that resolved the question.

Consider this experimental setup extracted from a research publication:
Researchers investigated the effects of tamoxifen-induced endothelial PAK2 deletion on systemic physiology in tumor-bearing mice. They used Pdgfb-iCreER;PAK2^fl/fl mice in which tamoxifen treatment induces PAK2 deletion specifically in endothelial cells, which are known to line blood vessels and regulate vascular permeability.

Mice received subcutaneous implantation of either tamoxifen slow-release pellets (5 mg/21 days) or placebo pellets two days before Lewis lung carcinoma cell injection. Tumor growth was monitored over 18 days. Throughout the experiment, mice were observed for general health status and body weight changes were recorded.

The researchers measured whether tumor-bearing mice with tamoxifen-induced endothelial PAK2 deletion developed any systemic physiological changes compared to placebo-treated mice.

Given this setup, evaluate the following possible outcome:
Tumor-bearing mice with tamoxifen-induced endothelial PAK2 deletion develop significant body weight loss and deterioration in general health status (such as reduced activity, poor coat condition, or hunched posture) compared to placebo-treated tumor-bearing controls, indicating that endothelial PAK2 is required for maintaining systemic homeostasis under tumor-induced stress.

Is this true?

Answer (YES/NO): NO